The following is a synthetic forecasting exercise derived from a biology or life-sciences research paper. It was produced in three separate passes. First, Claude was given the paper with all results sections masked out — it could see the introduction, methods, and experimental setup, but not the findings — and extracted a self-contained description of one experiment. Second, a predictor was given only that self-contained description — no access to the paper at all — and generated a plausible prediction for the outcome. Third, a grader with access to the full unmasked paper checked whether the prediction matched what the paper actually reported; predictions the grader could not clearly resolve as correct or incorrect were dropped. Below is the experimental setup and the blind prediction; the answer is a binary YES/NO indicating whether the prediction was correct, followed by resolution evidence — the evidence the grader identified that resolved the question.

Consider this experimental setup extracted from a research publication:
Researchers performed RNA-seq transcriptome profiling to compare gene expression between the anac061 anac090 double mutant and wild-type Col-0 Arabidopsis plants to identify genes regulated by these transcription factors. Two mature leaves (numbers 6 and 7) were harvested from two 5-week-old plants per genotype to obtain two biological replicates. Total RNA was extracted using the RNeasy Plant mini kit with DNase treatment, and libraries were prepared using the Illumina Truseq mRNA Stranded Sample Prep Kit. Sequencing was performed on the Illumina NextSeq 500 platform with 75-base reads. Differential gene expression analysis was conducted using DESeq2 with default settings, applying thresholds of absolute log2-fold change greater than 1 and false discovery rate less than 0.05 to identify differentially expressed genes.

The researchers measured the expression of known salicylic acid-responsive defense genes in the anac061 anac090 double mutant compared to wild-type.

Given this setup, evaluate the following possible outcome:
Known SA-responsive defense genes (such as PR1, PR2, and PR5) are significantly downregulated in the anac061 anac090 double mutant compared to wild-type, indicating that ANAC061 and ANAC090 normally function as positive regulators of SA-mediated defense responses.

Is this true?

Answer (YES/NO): NO